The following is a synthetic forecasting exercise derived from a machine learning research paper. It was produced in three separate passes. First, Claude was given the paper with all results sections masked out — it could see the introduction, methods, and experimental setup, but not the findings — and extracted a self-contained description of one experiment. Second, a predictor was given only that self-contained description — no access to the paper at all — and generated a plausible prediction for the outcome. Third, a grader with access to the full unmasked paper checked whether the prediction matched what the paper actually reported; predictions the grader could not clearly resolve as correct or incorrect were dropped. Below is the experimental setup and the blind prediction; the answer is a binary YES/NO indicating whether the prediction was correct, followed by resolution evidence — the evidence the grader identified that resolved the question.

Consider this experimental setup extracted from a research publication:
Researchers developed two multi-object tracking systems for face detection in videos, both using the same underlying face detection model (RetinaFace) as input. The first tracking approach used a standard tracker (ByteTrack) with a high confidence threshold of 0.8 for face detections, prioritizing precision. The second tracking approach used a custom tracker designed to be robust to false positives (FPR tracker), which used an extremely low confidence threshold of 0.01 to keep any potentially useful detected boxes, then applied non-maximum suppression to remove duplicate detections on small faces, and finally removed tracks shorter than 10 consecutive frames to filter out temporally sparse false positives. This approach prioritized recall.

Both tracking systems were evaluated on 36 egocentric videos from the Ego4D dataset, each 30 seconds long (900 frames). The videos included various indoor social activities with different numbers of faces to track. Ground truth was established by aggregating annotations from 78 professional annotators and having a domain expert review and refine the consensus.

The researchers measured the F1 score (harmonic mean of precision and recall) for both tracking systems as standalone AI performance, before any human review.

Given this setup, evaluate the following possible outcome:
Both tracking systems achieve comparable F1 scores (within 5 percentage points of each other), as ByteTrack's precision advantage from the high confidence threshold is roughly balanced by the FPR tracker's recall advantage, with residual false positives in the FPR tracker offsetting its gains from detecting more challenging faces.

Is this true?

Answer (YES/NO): YES